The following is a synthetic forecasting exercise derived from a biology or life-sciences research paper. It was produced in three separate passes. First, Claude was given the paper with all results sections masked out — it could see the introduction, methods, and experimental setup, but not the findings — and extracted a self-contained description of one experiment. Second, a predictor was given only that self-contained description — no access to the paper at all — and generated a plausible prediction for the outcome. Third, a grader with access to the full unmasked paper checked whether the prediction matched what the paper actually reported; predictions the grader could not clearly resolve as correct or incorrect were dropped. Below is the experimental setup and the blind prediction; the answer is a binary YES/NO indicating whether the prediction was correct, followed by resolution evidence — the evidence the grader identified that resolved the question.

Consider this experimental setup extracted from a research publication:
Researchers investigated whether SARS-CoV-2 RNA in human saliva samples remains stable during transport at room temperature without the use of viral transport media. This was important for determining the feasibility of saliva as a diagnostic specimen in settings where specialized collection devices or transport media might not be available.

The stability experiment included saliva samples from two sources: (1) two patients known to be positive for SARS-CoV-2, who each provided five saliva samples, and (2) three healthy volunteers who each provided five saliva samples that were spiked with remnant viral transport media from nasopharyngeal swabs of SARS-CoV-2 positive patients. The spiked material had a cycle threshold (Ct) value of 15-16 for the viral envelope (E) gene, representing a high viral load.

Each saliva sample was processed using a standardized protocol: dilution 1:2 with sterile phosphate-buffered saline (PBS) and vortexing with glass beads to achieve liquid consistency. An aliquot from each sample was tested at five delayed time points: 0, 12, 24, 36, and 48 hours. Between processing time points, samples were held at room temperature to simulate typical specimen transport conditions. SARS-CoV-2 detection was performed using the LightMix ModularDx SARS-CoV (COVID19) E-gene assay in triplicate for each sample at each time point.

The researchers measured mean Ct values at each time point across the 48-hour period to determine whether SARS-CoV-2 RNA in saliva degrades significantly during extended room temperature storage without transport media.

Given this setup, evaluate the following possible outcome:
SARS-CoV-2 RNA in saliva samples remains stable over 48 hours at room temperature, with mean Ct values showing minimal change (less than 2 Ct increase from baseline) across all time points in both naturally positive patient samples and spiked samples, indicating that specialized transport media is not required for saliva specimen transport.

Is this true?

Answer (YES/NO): NO